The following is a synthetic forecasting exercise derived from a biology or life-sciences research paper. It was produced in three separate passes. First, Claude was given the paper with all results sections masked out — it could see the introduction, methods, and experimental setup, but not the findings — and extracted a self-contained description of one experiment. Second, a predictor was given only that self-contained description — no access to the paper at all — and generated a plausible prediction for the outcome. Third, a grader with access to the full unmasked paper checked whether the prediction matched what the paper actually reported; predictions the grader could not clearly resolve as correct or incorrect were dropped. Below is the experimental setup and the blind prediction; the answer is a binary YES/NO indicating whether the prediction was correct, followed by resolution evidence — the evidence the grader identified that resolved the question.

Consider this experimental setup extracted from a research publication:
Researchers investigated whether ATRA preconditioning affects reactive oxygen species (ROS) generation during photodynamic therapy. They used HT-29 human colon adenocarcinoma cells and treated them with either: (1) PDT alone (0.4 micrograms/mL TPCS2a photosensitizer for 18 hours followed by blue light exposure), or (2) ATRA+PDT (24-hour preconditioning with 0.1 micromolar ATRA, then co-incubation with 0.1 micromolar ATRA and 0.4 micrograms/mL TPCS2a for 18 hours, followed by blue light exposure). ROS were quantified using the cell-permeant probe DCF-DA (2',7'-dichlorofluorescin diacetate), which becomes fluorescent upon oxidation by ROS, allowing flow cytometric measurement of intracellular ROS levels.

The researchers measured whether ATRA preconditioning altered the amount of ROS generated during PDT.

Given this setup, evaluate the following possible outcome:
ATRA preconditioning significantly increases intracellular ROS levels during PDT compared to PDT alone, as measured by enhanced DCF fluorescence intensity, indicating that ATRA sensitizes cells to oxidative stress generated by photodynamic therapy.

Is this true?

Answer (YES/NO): NO